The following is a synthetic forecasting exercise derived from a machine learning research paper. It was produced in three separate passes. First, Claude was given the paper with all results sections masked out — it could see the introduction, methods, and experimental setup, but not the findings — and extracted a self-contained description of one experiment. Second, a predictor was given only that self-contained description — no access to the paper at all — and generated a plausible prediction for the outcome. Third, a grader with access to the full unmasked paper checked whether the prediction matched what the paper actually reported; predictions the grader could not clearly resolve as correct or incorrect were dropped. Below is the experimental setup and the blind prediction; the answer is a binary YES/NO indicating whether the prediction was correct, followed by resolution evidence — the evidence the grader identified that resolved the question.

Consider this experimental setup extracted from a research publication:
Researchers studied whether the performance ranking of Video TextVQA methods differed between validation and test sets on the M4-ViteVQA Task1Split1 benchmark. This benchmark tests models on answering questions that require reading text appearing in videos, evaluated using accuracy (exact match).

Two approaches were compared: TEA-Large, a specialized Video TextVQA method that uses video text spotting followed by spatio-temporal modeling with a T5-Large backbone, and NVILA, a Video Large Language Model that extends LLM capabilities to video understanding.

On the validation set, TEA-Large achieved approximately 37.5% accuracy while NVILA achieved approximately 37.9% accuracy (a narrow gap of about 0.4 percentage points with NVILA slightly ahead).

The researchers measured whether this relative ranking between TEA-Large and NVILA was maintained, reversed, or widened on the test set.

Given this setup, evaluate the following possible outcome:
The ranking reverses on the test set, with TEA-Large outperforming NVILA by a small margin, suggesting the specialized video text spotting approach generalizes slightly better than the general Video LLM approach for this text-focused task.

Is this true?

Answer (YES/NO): NO